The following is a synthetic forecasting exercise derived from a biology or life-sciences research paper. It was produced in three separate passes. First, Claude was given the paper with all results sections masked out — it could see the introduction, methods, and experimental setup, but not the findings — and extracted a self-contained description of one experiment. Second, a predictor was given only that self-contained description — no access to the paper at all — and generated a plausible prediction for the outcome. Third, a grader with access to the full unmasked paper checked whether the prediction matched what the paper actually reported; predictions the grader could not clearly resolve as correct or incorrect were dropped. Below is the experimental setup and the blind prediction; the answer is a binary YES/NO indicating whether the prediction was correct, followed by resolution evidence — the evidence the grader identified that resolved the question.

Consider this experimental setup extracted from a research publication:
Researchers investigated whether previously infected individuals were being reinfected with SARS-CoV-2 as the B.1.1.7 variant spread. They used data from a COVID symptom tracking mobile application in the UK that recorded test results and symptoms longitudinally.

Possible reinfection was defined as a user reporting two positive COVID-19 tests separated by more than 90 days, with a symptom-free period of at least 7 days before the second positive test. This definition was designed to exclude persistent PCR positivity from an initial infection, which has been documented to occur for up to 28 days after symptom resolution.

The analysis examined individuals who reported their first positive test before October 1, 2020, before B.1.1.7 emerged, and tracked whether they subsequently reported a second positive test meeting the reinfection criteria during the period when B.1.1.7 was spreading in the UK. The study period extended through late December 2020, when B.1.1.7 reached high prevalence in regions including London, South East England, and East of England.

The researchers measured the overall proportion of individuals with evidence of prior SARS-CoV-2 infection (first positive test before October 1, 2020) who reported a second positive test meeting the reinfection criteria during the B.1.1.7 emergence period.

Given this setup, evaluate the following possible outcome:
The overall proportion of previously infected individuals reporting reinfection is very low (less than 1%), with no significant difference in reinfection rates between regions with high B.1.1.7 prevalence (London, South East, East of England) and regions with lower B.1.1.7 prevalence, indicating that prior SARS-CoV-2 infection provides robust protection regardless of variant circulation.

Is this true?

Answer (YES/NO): YES